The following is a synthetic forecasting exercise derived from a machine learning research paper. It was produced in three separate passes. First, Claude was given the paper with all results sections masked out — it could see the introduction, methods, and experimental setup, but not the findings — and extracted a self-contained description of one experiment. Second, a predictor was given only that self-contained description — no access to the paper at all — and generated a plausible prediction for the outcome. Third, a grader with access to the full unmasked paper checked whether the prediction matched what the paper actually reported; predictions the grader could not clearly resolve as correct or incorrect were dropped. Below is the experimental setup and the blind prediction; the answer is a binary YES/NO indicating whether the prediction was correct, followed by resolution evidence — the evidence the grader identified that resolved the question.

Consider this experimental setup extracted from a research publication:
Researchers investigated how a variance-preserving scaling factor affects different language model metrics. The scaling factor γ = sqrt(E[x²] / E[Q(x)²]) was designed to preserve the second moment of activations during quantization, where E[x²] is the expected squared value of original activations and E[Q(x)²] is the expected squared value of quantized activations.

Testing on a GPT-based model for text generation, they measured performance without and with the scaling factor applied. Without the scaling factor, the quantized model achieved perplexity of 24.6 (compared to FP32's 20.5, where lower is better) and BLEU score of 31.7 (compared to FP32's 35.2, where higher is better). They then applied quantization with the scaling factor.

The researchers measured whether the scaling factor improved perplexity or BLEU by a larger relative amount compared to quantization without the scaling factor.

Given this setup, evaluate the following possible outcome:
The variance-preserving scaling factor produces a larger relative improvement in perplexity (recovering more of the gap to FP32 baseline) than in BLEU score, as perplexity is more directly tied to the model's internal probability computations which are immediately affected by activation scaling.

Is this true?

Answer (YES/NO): NO